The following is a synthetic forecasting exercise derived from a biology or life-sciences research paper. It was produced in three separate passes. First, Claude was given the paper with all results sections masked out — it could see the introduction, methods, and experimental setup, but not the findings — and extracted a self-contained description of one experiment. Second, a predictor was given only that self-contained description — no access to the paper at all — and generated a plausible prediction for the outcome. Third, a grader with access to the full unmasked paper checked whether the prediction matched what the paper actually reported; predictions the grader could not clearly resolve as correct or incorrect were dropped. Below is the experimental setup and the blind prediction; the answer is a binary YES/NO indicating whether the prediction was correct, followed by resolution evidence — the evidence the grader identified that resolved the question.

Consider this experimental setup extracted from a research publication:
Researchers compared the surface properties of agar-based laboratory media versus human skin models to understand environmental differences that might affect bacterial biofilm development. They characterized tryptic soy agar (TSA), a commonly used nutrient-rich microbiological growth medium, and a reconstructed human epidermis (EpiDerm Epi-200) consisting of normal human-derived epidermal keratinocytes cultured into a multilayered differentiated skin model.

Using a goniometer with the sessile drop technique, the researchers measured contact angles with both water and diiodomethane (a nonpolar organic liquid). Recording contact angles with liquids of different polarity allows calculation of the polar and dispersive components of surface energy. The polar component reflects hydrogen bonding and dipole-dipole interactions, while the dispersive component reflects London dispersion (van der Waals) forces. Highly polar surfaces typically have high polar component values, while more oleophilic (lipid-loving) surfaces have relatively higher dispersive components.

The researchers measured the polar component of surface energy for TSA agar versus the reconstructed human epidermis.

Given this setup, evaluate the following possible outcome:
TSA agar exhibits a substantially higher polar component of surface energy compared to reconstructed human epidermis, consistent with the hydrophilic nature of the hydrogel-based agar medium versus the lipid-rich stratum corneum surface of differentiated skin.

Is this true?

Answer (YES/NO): YES